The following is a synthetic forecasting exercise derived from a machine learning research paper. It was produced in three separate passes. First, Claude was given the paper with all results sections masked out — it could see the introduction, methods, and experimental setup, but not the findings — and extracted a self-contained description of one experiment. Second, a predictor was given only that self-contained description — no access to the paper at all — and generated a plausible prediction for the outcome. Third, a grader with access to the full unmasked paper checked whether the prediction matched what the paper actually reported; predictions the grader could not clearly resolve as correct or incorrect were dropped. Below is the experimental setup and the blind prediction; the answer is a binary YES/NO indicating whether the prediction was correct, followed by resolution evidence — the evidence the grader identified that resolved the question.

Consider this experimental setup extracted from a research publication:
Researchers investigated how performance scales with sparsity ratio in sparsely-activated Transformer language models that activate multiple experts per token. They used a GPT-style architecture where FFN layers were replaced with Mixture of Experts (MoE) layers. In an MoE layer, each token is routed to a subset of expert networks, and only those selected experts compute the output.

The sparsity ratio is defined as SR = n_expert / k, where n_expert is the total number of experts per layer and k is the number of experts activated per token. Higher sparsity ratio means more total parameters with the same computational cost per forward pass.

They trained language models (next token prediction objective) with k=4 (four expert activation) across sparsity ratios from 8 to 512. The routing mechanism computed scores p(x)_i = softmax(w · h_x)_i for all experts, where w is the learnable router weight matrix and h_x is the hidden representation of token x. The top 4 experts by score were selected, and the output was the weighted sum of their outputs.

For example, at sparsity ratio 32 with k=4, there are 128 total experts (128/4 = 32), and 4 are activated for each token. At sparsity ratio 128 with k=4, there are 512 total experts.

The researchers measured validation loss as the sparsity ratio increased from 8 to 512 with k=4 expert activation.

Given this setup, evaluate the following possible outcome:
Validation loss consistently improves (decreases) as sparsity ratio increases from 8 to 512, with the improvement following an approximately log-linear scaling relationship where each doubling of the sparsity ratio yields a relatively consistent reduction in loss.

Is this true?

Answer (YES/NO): NO